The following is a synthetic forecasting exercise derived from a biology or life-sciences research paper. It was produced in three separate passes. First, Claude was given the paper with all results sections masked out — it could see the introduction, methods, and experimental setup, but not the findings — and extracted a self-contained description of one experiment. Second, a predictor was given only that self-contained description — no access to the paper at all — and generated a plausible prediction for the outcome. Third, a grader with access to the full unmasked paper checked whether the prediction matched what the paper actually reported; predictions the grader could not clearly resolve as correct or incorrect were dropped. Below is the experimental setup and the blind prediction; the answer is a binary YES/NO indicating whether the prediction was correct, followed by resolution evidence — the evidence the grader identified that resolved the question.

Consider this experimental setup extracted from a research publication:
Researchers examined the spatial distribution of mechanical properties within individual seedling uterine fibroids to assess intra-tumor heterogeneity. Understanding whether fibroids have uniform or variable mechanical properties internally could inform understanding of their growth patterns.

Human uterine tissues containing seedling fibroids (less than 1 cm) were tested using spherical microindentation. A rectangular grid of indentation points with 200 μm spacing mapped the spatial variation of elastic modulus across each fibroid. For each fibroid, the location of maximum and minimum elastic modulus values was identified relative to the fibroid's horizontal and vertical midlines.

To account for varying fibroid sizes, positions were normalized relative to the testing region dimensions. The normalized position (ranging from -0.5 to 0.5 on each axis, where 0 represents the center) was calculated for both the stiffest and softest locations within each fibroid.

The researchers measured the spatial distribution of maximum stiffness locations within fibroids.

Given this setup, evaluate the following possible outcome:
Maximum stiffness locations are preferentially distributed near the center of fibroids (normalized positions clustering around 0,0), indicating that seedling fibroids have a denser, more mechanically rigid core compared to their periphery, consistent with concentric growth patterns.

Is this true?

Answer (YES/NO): NO